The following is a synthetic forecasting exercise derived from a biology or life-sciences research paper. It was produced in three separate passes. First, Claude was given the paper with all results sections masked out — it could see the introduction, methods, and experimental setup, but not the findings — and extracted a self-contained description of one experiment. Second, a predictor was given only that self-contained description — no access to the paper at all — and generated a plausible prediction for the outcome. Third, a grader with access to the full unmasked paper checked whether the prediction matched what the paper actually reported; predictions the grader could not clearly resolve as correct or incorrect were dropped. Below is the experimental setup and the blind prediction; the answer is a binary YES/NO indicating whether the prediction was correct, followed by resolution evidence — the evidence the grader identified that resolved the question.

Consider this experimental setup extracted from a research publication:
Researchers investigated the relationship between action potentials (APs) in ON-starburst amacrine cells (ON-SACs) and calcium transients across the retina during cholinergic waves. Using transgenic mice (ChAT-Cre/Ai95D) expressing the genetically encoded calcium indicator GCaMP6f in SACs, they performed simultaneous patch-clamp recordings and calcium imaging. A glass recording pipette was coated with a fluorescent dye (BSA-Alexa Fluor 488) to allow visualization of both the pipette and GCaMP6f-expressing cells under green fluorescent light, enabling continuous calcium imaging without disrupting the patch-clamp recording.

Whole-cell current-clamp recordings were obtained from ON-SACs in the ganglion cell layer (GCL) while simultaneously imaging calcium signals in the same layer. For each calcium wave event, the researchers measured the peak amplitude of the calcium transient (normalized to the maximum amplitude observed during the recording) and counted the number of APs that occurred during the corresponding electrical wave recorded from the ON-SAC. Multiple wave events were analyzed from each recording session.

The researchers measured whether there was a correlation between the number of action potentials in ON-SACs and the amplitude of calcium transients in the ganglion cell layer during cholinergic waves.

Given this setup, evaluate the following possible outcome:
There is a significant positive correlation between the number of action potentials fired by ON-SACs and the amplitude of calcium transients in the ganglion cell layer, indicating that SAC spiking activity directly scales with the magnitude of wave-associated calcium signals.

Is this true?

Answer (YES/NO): YES